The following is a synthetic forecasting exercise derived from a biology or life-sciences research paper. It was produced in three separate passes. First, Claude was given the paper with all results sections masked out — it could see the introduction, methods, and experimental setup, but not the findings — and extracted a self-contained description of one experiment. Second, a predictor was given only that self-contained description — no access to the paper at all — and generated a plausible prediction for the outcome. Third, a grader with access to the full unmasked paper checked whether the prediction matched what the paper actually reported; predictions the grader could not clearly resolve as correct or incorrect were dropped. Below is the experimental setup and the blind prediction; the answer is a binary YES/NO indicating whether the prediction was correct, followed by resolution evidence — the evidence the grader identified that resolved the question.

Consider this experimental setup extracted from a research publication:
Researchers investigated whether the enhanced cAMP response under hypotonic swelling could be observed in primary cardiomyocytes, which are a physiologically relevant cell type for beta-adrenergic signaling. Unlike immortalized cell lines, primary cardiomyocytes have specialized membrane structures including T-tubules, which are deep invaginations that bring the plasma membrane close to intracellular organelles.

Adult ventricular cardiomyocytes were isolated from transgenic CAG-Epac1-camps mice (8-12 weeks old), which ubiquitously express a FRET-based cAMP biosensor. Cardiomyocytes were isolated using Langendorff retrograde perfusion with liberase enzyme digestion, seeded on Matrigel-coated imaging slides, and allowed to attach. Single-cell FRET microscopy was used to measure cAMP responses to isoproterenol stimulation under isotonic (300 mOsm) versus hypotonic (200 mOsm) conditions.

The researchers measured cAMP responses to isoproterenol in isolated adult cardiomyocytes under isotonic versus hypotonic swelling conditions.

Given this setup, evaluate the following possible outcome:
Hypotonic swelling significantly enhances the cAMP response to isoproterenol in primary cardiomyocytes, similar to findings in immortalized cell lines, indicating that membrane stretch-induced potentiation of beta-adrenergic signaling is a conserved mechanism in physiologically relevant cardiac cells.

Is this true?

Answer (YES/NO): YES